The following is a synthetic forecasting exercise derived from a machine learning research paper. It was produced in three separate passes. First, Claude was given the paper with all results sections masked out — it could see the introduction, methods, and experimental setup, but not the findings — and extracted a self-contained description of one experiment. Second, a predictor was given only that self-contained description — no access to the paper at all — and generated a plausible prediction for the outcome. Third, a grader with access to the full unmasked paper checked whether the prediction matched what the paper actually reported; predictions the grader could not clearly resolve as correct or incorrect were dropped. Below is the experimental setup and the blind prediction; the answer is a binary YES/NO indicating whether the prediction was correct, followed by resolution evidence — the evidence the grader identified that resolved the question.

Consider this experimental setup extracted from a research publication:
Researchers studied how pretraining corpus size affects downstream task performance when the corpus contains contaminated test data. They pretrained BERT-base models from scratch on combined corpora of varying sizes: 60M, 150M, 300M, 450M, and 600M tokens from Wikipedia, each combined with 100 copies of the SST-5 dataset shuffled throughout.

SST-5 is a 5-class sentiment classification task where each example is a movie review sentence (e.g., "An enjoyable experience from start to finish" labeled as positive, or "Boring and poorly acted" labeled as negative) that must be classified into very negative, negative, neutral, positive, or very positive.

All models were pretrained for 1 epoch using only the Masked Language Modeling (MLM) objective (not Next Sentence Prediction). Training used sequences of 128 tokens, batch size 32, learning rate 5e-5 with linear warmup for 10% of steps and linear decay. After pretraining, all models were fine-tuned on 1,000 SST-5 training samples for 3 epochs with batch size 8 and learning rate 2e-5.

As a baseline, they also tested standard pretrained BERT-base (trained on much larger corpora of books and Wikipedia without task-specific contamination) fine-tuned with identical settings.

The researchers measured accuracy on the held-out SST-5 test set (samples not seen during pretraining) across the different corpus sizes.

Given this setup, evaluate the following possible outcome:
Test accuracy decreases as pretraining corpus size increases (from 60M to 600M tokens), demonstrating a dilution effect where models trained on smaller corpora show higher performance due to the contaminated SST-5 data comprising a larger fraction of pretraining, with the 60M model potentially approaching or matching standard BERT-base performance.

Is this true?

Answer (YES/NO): NO